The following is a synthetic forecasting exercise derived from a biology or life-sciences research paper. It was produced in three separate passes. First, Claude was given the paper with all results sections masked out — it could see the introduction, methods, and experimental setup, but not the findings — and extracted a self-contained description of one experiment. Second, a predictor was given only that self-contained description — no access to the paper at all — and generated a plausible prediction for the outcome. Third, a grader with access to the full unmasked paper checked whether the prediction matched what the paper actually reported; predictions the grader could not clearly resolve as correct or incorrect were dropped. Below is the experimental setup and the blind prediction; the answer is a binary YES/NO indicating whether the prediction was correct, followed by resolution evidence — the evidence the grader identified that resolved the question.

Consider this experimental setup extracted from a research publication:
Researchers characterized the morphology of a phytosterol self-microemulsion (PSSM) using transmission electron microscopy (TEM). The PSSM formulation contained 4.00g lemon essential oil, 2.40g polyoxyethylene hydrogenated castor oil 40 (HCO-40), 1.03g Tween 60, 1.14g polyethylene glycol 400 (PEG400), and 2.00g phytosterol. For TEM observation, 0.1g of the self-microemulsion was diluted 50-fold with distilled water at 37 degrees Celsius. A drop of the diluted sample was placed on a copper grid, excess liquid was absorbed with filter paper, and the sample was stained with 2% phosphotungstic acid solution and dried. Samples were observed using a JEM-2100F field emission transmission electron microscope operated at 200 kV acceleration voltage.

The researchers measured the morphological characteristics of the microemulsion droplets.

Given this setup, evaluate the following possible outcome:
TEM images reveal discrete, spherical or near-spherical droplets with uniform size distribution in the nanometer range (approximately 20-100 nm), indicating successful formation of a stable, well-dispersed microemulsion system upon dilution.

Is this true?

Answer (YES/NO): YES